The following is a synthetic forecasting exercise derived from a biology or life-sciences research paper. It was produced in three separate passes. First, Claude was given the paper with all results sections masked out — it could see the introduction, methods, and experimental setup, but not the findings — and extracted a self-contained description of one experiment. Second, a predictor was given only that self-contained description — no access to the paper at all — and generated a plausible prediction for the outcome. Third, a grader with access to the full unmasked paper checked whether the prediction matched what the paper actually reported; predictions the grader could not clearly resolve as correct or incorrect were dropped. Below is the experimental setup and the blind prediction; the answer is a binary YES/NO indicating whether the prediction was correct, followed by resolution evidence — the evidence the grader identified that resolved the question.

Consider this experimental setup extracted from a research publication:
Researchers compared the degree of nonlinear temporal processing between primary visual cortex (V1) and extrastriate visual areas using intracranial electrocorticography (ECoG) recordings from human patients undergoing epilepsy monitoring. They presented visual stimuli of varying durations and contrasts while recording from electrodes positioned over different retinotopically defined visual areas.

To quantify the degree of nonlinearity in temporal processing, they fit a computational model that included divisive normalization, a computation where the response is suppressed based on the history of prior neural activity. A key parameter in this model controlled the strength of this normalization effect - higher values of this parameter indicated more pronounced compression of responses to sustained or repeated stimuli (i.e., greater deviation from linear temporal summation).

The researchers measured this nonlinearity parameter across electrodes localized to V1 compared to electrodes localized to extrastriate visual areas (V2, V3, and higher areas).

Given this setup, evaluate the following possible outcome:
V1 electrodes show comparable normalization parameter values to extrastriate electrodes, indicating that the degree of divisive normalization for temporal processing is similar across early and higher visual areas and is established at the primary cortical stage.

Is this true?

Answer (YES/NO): NO